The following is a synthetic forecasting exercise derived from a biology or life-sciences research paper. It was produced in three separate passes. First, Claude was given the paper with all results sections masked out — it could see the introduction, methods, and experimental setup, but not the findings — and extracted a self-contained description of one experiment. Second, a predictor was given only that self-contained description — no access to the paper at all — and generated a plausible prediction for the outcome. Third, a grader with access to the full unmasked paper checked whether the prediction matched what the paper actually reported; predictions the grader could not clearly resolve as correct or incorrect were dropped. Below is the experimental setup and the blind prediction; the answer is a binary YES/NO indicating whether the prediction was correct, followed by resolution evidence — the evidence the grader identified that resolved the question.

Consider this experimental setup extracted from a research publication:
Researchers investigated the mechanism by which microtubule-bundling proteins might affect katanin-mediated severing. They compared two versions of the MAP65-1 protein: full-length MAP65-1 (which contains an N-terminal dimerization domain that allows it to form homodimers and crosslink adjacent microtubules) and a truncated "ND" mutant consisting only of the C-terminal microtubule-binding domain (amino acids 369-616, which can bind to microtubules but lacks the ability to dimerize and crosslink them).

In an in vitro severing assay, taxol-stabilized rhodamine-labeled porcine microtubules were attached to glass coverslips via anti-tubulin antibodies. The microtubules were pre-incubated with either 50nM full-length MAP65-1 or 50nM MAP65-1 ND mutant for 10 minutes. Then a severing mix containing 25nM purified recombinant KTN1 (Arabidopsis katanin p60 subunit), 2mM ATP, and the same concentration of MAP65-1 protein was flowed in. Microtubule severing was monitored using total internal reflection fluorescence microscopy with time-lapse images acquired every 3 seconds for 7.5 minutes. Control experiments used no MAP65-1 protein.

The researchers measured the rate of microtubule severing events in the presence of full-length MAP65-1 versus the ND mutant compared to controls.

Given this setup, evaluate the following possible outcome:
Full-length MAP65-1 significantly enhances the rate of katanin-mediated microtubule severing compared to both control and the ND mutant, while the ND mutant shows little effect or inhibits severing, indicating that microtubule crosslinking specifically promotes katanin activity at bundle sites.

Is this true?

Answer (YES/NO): NO